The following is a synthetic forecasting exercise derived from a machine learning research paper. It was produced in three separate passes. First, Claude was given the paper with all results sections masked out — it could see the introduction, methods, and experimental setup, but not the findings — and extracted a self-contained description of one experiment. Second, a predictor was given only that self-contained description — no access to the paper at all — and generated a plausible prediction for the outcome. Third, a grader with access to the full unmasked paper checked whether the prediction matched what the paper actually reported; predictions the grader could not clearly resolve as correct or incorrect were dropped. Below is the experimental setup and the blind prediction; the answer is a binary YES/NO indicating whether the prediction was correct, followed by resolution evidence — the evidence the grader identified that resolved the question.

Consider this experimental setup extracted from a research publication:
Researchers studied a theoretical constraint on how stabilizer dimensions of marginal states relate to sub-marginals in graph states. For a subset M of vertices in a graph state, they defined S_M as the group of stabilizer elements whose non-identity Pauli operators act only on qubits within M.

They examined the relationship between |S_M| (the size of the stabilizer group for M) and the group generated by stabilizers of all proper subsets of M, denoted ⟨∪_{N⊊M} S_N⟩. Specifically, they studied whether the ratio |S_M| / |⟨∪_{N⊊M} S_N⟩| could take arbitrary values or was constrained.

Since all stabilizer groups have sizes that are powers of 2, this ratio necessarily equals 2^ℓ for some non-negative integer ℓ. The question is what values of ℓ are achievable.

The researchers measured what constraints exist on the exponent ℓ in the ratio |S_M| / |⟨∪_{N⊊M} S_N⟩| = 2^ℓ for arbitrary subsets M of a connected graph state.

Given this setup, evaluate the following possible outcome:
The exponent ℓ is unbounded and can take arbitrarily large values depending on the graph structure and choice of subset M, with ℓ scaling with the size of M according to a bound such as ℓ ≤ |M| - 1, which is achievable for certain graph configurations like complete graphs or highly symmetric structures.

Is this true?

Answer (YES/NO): NO